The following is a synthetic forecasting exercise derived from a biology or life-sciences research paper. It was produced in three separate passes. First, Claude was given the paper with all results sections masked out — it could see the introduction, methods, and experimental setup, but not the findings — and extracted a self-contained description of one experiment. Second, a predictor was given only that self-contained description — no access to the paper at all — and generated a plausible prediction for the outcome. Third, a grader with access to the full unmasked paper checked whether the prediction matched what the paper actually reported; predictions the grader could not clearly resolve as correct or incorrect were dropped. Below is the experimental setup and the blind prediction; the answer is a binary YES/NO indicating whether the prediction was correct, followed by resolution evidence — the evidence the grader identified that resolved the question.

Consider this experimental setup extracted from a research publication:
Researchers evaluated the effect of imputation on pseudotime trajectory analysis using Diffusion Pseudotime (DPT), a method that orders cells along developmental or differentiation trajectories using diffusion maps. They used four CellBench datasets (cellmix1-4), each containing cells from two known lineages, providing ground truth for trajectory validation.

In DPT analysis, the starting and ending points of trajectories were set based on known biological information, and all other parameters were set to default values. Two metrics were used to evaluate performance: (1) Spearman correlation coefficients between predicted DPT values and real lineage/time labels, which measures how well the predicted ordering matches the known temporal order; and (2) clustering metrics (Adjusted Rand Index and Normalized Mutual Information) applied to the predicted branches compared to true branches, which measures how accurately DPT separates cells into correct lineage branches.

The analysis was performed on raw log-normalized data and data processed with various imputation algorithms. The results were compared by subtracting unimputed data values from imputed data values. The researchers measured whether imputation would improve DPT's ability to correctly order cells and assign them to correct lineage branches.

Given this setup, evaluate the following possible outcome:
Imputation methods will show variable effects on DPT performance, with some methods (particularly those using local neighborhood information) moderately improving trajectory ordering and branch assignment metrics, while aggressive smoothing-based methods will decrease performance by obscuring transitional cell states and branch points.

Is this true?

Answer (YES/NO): NO